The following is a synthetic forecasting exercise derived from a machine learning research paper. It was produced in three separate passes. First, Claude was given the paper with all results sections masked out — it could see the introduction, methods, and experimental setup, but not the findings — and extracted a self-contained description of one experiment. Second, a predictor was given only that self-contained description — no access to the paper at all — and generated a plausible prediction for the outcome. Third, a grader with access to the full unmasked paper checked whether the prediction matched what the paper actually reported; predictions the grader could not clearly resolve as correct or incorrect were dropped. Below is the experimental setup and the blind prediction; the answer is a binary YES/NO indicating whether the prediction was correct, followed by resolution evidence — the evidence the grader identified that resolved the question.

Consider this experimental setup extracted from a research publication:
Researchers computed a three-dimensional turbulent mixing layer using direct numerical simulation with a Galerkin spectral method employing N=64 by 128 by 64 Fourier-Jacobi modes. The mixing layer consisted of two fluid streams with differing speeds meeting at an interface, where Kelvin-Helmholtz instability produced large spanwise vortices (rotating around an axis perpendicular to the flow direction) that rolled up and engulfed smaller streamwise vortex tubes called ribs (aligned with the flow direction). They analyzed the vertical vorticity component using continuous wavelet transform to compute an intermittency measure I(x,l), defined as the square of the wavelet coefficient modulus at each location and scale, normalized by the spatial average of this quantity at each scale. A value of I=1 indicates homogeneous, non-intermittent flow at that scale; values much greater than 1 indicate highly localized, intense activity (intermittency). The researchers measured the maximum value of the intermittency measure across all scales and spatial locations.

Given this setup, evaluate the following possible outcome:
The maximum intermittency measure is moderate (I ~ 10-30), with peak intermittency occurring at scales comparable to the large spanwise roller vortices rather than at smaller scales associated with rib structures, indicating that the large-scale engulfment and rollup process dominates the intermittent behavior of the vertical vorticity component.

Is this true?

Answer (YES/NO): NO